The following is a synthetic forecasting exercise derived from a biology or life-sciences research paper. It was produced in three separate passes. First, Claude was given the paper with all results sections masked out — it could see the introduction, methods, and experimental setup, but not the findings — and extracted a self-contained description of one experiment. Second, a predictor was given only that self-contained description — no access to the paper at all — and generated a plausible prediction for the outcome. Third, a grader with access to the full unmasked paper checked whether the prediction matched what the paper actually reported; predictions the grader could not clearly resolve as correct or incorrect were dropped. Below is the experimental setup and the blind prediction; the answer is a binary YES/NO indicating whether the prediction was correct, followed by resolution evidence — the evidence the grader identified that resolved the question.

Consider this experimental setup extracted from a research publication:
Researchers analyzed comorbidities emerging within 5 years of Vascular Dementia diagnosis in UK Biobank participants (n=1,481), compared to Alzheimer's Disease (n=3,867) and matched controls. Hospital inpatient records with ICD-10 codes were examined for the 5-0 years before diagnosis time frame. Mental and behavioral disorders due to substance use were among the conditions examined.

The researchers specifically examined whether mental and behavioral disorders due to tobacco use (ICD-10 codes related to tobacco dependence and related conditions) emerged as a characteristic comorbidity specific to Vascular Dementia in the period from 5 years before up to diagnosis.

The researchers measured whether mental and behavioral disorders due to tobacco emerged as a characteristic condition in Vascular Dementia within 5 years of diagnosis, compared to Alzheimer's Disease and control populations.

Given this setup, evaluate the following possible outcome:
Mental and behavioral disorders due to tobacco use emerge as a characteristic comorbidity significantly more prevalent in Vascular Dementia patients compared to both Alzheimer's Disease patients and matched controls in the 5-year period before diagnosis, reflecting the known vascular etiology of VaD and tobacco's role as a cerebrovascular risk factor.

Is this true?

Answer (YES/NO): YES